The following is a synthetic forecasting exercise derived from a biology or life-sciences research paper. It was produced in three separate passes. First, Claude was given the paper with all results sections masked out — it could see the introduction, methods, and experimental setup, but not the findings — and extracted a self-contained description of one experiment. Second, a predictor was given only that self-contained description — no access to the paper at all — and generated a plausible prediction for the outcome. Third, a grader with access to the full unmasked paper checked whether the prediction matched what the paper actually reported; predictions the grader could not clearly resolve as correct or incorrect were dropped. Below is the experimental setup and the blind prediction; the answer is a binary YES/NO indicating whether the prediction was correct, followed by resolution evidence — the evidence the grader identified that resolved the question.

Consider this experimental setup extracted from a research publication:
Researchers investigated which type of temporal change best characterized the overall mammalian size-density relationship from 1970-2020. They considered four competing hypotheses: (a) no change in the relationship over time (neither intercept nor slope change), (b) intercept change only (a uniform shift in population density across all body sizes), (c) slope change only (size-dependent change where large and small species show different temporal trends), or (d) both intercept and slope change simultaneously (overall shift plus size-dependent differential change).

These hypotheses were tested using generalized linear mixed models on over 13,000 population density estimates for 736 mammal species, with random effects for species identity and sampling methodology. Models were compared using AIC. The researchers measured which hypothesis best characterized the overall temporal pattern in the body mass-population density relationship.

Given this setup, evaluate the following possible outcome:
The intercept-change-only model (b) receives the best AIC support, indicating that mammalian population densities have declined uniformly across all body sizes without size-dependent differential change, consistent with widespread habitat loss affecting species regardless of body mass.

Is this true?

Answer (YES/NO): NO